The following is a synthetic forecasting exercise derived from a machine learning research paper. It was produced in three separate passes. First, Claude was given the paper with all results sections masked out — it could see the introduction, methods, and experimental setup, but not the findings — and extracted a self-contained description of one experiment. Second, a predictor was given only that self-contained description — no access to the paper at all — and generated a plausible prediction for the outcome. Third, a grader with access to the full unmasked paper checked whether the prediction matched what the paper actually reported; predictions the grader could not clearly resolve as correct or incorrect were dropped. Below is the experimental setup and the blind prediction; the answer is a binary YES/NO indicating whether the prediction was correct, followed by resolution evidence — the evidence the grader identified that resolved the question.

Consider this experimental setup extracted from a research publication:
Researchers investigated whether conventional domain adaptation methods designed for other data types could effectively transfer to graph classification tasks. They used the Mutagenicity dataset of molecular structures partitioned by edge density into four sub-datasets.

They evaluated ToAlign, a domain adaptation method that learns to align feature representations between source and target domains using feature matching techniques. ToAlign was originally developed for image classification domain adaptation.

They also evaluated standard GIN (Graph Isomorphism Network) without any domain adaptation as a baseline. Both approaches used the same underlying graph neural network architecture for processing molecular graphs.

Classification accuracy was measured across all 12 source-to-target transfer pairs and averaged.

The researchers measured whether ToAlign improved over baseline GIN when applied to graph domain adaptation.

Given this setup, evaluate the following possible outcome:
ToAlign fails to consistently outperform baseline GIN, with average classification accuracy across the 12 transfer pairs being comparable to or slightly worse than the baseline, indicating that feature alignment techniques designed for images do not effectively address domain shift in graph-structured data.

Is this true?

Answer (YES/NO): NO